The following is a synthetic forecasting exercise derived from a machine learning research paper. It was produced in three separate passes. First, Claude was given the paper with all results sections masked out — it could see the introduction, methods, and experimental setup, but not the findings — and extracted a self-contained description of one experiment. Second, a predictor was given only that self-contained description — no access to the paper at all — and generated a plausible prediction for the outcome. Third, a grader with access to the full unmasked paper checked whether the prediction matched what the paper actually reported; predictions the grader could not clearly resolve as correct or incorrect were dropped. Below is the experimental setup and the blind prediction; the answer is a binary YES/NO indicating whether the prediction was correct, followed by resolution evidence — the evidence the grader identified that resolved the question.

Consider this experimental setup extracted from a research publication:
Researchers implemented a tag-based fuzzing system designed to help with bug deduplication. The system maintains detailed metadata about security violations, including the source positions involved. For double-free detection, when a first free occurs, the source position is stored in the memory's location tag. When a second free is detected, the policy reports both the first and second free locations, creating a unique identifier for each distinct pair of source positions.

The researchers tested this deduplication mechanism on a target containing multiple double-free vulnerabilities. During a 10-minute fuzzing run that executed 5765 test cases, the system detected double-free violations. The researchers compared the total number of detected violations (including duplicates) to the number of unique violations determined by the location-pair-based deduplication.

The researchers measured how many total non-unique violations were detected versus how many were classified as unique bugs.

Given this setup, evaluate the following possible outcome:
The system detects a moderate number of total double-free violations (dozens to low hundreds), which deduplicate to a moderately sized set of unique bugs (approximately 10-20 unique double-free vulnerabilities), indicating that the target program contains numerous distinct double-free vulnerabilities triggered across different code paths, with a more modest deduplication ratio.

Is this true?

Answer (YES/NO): NO